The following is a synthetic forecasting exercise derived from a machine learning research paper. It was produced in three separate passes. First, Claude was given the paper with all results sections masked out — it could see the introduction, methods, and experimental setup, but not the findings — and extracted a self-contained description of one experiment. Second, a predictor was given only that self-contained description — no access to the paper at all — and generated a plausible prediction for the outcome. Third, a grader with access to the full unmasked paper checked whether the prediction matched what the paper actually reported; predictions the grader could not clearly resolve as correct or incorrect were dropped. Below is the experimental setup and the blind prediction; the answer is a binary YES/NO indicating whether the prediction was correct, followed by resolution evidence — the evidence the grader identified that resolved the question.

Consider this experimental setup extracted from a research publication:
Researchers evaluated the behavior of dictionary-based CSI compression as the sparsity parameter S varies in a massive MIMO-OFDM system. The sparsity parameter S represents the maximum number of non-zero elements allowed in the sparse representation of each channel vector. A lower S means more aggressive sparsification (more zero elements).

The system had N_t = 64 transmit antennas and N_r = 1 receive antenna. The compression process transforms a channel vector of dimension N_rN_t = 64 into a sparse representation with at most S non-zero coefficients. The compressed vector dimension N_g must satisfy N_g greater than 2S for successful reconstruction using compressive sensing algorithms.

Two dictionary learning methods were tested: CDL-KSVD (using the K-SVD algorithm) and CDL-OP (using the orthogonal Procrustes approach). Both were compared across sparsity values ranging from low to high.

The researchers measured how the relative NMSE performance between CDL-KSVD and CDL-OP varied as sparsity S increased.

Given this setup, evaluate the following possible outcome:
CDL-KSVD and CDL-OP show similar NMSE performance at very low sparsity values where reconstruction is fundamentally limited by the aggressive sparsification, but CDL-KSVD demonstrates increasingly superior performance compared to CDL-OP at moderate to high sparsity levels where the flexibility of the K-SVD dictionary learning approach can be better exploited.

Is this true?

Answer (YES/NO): NO